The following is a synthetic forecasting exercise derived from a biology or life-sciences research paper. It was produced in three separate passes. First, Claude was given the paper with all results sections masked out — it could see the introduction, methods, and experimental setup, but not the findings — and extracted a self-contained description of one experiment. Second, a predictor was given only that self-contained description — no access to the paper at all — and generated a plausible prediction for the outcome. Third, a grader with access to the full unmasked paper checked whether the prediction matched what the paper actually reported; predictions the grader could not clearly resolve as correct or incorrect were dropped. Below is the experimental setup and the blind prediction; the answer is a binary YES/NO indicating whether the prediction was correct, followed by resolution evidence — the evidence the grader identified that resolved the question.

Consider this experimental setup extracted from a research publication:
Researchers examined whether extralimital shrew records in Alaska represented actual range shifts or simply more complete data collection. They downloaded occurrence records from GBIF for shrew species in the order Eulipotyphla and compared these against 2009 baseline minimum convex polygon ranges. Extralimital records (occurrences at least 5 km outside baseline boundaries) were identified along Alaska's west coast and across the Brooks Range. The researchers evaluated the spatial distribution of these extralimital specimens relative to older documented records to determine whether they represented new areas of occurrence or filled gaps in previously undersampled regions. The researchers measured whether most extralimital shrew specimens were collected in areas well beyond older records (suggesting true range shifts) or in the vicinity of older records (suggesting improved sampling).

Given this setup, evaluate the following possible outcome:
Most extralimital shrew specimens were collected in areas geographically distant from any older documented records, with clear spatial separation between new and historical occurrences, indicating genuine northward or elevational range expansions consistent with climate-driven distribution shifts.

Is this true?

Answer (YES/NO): NO